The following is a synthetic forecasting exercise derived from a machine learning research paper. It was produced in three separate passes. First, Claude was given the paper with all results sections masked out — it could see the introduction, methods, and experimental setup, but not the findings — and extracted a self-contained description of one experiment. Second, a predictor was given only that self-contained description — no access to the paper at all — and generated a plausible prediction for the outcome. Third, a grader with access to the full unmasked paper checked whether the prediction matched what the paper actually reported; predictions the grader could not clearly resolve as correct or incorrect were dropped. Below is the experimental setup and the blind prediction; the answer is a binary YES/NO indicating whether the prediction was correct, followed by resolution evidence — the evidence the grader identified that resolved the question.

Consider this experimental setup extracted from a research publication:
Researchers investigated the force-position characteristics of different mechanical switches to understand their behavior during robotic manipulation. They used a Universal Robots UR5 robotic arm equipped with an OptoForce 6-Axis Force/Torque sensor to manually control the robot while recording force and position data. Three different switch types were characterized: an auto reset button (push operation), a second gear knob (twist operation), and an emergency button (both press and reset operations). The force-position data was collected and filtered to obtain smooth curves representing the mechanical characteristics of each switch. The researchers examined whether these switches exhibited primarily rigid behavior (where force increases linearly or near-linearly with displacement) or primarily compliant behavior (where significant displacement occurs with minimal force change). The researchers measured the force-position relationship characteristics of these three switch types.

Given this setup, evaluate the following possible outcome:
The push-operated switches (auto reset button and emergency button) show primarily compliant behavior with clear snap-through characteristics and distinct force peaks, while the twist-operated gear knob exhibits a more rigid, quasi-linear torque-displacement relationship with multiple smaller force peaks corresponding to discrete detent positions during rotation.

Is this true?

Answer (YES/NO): NO